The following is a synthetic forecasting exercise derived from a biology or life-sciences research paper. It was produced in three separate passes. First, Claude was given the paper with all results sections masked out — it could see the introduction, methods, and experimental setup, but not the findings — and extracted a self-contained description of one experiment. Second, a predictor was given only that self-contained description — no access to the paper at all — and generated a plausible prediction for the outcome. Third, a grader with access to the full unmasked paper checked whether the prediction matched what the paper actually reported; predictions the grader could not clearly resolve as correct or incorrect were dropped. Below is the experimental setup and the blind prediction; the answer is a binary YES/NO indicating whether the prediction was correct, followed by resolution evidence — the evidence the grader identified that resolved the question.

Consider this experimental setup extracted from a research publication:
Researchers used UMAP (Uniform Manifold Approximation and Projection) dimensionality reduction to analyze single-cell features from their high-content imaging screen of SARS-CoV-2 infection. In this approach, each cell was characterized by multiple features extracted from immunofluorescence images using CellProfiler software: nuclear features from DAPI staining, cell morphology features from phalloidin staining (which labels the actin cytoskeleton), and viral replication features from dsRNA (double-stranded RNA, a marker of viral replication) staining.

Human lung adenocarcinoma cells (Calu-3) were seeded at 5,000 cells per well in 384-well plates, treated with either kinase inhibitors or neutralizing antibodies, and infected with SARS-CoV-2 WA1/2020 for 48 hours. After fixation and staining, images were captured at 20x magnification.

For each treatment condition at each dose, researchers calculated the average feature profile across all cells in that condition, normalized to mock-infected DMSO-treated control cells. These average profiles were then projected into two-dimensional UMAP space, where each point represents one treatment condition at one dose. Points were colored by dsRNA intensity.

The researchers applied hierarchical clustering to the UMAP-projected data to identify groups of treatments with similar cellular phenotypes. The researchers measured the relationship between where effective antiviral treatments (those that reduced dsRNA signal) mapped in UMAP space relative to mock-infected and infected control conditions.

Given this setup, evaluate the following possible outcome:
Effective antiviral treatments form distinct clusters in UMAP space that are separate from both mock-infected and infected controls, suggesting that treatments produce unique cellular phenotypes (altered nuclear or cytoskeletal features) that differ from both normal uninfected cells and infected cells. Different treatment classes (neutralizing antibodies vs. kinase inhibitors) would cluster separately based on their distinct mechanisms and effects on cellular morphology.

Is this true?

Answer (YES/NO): NO